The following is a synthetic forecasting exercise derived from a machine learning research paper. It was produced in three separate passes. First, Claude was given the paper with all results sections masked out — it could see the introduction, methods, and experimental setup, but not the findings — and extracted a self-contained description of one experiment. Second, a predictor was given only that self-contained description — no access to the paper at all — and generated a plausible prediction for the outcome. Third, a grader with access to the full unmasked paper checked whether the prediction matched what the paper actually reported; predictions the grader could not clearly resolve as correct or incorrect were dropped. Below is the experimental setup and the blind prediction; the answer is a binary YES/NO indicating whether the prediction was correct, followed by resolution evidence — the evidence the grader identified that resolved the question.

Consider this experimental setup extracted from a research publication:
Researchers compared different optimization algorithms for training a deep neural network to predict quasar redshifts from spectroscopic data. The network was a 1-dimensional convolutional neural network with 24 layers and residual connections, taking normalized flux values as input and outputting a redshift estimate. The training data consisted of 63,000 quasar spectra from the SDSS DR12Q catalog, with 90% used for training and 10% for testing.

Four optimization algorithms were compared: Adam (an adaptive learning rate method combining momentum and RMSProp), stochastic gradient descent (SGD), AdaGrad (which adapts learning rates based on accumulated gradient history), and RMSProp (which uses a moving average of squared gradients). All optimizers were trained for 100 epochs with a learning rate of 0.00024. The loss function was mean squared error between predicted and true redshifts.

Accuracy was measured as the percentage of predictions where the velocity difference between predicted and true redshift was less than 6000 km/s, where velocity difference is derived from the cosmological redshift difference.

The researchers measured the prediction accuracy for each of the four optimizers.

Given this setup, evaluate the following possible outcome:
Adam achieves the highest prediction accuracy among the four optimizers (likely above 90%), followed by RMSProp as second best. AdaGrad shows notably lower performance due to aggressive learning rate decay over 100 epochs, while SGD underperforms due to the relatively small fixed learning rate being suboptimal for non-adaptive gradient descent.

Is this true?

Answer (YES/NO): YES